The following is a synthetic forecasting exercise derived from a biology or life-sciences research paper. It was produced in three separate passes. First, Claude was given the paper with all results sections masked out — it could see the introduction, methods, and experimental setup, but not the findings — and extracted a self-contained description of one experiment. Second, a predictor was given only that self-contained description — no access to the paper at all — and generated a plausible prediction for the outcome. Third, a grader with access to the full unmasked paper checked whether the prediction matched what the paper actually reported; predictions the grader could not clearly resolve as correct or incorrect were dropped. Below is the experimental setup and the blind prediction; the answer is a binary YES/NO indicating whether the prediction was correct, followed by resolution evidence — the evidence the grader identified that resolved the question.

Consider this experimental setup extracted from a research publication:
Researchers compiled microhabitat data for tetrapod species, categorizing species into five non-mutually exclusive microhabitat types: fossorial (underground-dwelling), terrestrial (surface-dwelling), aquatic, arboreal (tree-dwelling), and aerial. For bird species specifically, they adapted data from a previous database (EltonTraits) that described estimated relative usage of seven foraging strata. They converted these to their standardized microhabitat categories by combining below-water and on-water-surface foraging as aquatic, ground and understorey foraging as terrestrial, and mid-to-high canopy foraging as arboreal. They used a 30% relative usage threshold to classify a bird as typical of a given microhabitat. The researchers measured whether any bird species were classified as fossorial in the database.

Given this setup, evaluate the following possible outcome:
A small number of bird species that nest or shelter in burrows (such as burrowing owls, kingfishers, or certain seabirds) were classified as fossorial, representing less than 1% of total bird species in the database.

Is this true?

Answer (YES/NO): NO